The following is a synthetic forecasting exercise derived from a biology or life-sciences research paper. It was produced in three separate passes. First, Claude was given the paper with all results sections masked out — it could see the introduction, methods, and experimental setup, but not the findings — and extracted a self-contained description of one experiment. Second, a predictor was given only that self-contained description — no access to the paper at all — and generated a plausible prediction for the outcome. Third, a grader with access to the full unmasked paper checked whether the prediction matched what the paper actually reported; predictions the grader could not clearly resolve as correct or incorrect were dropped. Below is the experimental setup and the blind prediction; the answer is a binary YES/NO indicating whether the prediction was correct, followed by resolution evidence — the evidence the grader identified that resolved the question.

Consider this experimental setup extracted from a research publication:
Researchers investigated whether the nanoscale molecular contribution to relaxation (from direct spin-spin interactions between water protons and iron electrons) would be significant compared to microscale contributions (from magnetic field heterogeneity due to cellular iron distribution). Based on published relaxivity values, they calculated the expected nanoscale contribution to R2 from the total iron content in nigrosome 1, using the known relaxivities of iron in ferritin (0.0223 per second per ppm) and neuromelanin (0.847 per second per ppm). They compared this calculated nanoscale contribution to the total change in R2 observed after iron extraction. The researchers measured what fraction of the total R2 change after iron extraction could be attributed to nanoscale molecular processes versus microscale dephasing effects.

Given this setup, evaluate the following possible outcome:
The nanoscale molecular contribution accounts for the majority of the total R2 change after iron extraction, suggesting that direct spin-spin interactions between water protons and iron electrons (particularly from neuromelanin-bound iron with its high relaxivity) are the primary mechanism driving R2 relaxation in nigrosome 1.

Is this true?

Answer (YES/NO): YES